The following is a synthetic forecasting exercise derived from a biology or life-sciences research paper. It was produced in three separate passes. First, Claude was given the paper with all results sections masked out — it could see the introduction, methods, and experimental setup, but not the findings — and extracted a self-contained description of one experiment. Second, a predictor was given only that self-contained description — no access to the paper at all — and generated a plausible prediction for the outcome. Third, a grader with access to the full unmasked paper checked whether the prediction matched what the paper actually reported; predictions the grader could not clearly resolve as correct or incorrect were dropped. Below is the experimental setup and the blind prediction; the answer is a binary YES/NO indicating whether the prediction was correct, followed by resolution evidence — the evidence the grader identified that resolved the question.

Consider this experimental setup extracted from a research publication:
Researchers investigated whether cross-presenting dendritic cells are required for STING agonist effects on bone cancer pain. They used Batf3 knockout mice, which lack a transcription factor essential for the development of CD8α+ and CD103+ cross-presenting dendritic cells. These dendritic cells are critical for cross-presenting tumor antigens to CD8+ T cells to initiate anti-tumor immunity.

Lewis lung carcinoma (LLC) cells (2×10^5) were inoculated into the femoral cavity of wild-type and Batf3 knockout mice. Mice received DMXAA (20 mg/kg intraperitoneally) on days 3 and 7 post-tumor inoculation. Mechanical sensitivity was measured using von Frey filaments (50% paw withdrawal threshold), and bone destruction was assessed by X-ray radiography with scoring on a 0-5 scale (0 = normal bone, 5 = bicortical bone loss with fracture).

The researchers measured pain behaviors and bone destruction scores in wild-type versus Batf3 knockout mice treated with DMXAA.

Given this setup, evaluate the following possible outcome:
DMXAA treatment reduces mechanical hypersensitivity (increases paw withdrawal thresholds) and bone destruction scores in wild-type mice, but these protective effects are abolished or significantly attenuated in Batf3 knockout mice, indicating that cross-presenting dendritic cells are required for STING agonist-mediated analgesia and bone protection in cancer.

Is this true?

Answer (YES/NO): NO